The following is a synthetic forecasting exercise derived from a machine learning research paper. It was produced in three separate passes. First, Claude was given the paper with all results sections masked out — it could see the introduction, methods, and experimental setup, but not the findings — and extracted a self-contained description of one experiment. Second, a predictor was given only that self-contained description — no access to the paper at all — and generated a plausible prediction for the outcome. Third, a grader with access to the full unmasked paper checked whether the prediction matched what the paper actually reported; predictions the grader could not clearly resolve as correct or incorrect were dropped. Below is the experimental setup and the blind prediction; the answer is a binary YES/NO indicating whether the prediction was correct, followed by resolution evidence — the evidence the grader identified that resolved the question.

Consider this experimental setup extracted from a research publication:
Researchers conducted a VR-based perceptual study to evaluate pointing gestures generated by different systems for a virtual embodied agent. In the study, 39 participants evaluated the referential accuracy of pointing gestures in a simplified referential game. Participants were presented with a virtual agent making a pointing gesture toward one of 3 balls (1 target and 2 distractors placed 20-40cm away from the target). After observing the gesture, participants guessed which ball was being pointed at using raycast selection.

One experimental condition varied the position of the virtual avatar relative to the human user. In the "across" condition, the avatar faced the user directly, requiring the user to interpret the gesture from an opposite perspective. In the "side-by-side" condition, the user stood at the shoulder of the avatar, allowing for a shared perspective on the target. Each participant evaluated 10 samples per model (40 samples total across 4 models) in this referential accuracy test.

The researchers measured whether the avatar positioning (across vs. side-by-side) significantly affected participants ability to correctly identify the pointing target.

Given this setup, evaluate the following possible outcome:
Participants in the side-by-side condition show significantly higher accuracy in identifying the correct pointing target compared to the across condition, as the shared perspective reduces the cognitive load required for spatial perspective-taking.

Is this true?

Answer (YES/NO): NO